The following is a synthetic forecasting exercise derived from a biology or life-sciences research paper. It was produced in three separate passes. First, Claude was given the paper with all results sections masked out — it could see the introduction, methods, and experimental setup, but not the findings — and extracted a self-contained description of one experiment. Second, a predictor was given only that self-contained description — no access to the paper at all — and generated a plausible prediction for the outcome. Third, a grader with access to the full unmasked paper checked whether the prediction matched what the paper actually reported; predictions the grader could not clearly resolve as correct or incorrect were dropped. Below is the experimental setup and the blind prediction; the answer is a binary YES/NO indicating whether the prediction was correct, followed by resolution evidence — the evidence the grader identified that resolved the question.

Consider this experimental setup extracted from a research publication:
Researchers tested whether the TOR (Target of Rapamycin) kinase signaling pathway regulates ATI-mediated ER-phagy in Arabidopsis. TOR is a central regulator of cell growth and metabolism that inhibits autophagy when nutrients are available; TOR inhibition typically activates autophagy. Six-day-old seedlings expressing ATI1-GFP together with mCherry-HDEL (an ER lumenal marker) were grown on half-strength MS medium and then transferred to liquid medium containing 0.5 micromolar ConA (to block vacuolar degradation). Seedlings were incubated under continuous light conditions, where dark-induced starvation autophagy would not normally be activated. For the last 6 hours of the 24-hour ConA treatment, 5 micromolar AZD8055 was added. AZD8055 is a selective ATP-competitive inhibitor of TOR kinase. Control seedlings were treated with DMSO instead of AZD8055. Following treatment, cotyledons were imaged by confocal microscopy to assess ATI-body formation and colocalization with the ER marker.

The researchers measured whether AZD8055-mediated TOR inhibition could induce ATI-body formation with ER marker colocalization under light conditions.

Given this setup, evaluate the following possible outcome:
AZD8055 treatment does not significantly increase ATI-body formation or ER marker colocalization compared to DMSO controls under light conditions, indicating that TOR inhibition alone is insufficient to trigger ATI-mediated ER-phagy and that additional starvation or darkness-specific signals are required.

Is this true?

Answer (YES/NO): YES